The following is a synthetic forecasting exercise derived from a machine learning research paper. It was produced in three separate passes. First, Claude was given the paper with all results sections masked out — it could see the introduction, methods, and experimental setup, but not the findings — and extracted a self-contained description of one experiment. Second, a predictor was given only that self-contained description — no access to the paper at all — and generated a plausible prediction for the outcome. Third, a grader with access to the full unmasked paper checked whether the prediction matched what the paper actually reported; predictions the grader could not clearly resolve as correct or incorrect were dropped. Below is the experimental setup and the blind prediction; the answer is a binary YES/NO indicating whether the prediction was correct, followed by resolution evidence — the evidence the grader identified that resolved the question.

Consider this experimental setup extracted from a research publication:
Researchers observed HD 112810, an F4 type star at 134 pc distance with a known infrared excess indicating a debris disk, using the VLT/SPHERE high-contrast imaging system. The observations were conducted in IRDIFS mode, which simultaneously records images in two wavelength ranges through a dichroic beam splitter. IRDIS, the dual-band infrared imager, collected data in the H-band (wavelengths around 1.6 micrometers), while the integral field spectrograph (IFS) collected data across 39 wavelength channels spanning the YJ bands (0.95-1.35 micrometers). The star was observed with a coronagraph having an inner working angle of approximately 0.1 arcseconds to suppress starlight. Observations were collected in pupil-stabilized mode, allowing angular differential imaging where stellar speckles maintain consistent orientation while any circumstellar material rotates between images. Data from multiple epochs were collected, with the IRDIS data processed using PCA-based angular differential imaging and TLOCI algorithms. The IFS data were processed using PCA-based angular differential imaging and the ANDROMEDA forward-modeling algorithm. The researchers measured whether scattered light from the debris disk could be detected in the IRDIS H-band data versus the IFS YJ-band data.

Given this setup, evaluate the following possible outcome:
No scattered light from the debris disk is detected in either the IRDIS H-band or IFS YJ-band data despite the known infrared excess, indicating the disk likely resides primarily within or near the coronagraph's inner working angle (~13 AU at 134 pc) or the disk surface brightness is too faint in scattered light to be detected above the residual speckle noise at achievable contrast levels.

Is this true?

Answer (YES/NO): NO